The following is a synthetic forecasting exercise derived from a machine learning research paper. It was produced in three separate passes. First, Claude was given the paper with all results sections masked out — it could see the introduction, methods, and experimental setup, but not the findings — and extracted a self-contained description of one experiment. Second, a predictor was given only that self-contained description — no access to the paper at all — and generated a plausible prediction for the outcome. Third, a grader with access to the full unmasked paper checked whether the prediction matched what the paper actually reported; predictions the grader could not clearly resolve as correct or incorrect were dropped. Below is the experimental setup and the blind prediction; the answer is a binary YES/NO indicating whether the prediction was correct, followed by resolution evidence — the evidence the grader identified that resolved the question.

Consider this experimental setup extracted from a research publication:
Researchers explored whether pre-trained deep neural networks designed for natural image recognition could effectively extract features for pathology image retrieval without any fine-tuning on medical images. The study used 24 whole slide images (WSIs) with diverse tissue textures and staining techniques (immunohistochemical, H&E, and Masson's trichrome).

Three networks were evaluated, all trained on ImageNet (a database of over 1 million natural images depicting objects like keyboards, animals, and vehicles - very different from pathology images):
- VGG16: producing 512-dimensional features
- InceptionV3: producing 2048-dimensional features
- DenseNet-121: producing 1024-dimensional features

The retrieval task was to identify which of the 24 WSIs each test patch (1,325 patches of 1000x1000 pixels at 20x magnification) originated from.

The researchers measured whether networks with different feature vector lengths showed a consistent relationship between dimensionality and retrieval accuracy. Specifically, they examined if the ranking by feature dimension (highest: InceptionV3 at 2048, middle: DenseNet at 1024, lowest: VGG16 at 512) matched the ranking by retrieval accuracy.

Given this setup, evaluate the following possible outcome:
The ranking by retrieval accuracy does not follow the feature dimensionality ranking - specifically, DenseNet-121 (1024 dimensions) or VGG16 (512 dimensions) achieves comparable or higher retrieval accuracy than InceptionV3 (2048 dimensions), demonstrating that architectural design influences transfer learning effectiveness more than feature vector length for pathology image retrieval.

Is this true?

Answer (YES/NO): YES